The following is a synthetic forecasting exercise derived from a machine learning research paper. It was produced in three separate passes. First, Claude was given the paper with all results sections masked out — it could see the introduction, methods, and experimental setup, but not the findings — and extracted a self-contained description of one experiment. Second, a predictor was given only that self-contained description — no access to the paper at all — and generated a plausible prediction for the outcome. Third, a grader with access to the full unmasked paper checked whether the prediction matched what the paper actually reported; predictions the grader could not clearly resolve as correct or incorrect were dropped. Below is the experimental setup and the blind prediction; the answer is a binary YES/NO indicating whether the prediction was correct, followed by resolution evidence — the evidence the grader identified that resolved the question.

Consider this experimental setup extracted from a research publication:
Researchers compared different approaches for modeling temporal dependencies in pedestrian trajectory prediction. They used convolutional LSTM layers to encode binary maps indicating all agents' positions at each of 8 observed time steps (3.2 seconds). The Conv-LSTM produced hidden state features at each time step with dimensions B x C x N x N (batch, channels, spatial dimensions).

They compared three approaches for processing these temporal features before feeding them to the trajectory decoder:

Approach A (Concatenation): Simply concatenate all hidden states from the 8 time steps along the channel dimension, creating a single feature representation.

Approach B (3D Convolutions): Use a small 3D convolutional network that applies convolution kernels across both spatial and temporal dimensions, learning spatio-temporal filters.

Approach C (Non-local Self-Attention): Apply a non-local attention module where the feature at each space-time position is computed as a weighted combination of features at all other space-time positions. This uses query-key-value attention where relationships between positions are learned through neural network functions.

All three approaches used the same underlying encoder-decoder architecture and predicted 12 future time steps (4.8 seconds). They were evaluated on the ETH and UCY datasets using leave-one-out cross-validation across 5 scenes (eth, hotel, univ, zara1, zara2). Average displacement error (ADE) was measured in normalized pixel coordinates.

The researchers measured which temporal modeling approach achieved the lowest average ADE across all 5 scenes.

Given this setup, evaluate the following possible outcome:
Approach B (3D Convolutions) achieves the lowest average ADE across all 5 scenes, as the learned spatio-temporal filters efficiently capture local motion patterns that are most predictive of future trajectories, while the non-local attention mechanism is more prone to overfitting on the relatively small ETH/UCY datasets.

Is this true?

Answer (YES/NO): NO